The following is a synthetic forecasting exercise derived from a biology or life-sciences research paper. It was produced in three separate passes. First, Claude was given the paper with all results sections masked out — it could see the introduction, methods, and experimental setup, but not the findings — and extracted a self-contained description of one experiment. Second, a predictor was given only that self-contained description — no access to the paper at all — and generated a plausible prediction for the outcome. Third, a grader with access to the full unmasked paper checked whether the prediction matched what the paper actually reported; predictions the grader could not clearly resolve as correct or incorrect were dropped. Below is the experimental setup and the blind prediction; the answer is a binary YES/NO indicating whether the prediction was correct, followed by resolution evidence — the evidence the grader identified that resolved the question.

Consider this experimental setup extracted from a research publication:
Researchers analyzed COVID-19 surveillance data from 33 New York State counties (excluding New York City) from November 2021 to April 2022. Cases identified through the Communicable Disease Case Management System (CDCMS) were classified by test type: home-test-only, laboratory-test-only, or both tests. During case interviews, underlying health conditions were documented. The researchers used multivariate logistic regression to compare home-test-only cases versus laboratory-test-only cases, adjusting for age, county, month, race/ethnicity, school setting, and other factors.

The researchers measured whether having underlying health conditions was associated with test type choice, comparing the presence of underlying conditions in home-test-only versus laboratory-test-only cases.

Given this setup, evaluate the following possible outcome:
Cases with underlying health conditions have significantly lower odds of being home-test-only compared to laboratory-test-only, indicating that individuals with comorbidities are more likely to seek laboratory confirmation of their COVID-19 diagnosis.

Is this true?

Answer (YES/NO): YES